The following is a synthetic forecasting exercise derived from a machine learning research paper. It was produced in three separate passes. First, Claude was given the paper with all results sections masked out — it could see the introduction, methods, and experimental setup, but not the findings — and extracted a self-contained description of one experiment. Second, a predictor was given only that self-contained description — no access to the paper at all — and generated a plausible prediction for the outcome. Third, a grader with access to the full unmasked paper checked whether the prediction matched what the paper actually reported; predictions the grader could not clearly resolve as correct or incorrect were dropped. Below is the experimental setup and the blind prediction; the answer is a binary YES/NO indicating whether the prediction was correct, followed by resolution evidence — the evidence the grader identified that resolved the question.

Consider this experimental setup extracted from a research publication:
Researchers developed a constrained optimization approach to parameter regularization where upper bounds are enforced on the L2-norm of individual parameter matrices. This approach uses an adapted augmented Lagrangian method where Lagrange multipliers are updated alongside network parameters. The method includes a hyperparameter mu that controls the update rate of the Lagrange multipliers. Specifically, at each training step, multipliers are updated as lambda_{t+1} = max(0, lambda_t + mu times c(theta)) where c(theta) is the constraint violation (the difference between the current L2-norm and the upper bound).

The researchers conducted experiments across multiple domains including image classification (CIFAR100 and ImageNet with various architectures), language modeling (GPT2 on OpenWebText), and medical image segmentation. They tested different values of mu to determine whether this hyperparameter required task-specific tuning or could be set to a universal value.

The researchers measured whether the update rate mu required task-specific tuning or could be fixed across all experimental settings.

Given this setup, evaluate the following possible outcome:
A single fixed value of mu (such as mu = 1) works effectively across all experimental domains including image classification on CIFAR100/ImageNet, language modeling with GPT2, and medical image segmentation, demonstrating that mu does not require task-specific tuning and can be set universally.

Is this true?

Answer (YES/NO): YES